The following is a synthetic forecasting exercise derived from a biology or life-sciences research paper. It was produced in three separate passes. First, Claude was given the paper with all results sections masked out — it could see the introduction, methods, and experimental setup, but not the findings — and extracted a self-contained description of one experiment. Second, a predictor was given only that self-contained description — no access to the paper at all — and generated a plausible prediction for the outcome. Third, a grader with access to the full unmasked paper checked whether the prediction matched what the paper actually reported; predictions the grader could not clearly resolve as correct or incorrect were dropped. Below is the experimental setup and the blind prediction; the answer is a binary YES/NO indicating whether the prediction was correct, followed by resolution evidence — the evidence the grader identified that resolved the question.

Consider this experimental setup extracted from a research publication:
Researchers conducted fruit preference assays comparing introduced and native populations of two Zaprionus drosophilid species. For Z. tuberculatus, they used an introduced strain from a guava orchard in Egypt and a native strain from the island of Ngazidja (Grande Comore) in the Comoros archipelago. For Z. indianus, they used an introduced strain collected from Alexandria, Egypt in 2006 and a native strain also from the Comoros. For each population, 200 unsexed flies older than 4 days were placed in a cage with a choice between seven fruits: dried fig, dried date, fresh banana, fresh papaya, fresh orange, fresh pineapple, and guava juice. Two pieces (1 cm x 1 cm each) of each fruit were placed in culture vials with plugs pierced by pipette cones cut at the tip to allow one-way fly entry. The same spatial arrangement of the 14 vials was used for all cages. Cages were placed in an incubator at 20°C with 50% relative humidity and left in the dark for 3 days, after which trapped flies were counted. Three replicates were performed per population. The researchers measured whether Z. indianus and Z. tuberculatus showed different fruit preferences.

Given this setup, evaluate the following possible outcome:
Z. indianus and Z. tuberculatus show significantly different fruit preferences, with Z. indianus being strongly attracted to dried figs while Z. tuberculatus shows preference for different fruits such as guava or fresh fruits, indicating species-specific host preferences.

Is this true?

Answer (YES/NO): NO